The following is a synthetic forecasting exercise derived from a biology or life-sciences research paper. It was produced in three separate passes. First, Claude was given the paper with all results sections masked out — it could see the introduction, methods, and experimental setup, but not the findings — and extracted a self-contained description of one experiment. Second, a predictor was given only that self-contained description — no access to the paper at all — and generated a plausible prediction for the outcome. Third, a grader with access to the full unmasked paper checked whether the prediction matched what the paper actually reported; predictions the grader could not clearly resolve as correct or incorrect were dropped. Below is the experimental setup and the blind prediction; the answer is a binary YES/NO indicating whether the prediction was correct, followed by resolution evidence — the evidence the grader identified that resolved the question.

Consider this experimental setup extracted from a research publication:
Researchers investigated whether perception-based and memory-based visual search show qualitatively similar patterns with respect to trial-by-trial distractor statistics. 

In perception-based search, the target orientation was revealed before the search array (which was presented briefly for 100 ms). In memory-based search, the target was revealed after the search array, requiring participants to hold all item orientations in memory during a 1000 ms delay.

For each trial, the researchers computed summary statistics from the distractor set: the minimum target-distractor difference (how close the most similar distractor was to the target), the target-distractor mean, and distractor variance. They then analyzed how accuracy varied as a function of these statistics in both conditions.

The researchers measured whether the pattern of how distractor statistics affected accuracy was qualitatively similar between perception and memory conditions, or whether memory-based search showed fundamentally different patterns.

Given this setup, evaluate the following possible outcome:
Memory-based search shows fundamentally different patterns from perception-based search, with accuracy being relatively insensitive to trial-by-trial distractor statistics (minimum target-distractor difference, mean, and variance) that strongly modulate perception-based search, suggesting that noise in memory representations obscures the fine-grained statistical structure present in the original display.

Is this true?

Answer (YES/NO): NO